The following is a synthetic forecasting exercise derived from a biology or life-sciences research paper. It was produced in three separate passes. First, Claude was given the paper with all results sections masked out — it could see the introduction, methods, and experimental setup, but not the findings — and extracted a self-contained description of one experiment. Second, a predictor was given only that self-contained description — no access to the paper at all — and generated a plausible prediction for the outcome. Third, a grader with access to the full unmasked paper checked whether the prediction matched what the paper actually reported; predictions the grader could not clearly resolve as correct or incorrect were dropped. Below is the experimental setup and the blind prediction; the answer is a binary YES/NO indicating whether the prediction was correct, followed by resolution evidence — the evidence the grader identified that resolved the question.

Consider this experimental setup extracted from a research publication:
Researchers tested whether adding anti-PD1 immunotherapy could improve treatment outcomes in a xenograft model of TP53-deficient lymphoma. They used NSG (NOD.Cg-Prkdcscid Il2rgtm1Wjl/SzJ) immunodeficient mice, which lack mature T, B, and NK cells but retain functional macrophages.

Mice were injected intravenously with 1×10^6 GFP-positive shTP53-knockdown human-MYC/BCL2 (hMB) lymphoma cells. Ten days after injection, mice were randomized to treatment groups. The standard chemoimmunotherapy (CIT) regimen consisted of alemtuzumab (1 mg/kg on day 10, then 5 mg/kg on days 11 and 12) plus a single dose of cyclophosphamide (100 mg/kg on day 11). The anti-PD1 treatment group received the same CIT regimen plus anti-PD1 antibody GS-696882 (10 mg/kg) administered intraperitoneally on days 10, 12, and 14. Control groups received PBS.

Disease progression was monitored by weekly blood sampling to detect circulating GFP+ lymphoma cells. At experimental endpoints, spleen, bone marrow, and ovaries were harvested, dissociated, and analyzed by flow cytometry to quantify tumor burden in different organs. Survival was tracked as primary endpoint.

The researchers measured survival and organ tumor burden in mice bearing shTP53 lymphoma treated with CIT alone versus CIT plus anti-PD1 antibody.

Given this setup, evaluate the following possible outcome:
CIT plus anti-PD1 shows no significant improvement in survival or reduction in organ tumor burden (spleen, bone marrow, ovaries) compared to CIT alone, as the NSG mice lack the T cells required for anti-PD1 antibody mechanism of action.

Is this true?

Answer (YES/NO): NO